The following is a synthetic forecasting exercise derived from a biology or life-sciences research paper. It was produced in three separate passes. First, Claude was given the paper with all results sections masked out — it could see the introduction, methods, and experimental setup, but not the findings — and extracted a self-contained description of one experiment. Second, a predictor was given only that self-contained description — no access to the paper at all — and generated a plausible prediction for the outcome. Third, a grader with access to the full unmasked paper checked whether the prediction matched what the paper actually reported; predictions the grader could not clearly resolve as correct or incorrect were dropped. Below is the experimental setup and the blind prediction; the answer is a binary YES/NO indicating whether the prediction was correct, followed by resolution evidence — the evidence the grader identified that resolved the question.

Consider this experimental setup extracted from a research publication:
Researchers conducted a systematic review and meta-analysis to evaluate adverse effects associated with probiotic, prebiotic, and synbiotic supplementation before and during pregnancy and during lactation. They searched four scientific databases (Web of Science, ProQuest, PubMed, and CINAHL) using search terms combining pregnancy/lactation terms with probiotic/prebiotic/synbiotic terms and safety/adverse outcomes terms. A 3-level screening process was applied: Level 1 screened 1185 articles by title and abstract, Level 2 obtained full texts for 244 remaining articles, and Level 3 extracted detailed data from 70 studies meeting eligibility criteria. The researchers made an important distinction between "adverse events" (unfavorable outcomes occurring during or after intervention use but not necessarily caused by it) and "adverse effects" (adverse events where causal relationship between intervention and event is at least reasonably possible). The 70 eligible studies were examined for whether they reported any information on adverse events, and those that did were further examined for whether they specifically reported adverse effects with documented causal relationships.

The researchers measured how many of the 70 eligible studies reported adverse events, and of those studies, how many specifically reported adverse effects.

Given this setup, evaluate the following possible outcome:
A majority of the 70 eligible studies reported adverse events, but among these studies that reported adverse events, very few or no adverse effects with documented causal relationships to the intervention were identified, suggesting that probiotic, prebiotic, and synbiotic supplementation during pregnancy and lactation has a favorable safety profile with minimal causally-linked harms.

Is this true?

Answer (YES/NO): NO